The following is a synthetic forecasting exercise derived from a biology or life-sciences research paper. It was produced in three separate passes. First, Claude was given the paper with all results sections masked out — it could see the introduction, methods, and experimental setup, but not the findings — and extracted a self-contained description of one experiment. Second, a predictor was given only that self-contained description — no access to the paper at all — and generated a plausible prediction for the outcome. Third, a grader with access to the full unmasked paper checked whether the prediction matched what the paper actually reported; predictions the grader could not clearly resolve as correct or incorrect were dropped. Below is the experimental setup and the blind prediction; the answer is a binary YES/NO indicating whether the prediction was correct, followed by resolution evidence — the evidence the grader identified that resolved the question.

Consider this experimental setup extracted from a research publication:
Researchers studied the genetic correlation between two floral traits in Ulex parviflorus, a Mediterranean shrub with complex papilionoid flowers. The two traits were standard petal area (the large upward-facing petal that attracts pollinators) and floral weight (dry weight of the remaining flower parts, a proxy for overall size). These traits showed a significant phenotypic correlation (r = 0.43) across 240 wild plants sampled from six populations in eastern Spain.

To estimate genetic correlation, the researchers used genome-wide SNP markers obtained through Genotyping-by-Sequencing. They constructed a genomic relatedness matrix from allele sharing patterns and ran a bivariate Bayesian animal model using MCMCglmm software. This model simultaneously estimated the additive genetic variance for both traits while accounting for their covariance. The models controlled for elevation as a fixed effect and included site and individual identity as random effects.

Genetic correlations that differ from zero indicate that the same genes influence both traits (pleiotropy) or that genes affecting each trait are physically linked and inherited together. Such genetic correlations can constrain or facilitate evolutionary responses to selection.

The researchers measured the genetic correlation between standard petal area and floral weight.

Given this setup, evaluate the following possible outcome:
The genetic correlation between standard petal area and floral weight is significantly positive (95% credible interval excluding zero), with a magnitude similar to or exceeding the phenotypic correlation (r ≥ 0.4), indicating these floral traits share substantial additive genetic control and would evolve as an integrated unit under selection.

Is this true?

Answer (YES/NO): NO